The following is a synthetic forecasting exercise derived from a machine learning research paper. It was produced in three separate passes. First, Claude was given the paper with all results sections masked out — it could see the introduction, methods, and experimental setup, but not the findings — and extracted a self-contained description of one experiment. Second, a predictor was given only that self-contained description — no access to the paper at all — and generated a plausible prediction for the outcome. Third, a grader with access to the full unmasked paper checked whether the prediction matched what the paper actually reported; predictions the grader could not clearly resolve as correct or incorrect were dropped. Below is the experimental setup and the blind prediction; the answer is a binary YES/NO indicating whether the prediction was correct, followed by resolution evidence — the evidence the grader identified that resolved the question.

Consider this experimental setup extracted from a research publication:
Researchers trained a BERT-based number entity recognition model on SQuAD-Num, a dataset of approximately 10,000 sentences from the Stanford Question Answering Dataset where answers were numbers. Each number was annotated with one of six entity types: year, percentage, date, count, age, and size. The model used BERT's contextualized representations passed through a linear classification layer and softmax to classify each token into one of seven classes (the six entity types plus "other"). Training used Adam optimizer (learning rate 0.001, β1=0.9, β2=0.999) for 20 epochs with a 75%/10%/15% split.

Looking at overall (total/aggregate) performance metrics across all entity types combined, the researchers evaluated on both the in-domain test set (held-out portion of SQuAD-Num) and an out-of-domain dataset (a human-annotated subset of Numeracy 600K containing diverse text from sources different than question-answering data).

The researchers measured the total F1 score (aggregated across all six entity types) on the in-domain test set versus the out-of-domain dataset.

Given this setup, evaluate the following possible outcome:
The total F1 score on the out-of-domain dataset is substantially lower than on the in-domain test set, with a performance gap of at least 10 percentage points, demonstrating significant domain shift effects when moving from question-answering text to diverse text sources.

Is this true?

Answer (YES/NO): NO